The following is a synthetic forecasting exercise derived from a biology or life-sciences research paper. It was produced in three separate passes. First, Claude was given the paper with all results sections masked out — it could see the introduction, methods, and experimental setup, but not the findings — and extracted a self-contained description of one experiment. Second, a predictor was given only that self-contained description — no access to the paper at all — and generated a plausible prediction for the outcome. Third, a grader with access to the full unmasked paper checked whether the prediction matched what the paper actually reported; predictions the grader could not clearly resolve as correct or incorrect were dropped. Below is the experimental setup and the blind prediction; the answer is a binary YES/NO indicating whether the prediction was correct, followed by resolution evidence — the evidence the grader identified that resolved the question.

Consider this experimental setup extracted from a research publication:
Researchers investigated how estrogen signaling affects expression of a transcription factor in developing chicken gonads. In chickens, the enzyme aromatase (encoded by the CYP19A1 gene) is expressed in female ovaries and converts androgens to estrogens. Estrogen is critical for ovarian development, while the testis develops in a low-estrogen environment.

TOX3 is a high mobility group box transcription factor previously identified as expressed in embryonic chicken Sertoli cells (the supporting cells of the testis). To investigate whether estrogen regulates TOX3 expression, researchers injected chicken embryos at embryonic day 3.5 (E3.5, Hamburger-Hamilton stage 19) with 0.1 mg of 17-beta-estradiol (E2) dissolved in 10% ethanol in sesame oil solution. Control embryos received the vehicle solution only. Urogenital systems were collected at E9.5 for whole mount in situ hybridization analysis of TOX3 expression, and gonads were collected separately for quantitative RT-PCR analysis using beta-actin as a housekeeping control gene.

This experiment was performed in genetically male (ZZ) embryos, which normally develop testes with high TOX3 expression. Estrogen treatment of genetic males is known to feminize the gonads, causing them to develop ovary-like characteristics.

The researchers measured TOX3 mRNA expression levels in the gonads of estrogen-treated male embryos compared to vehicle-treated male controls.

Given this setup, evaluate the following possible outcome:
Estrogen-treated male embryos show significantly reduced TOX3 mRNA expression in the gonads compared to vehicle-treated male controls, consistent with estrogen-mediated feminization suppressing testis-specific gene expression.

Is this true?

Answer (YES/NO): YES